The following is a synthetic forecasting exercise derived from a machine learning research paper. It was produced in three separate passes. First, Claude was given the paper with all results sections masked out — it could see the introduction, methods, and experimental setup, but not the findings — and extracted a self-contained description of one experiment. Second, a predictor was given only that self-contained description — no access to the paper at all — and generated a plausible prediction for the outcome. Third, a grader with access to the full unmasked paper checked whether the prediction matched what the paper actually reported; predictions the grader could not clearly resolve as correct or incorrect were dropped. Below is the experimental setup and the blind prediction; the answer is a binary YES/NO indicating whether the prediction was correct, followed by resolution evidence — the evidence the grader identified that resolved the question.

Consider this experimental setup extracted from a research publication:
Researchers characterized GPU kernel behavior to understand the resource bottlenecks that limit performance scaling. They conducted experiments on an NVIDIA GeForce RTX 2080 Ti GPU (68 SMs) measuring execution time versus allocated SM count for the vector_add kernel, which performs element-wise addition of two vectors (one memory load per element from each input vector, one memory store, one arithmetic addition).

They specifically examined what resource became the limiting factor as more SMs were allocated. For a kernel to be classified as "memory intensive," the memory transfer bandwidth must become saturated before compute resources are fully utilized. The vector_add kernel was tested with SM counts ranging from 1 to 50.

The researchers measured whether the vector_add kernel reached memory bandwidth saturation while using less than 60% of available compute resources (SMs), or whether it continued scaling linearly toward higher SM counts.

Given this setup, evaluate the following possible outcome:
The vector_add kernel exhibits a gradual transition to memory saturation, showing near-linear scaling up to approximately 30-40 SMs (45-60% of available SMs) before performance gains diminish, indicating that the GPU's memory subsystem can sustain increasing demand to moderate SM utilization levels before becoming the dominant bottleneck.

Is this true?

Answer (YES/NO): YES